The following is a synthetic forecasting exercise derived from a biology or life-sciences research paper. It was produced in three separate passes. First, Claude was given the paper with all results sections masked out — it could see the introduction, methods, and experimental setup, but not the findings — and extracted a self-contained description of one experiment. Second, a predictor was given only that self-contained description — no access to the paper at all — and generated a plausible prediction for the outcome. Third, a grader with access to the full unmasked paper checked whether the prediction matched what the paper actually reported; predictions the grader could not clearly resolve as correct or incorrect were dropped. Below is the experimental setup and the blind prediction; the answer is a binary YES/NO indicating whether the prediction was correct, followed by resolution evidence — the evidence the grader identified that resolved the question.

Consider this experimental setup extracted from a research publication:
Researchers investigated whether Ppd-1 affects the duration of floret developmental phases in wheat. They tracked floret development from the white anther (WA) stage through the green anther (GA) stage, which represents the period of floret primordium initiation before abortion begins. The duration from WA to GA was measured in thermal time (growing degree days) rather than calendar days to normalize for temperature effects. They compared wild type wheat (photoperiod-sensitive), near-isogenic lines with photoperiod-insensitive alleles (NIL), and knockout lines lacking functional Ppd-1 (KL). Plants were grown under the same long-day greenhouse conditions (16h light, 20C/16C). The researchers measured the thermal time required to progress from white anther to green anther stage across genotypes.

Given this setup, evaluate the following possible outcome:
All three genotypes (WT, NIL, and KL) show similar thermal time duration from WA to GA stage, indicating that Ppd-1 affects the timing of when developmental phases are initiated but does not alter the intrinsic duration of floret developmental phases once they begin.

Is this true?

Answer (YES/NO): NO